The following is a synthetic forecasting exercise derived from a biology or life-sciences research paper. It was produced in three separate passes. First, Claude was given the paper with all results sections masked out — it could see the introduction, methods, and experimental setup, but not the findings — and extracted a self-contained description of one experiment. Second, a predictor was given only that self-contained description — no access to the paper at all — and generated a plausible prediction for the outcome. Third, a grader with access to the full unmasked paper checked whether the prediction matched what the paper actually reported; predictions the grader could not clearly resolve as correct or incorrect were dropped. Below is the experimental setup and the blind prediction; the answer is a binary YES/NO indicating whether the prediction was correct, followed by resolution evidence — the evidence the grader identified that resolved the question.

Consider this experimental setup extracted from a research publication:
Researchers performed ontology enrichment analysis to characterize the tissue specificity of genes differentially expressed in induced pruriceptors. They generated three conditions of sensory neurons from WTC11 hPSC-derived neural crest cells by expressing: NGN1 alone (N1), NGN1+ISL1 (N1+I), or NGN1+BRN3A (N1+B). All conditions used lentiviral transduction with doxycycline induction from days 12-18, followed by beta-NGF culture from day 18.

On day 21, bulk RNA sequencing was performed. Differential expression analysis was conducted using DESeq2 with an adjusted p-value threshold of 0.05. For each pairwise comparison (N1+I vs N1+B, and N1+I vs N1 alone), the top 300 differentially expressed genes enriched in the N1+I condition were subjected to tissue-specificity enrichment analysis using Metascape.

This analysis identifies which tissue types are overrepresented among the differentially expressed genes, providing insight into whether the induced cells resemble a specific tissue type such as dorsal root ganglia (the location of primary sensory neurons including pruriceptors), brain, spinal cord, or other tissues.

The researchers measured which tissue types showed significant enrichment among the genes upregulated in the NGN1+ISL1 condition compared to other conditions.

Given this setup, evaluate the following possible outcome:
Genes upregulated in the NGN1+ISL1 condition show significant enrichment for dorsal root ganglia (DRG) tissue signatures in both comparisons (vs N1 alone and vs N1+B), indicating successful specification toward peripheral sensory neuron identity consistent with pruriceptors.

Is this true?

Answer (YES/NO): NO